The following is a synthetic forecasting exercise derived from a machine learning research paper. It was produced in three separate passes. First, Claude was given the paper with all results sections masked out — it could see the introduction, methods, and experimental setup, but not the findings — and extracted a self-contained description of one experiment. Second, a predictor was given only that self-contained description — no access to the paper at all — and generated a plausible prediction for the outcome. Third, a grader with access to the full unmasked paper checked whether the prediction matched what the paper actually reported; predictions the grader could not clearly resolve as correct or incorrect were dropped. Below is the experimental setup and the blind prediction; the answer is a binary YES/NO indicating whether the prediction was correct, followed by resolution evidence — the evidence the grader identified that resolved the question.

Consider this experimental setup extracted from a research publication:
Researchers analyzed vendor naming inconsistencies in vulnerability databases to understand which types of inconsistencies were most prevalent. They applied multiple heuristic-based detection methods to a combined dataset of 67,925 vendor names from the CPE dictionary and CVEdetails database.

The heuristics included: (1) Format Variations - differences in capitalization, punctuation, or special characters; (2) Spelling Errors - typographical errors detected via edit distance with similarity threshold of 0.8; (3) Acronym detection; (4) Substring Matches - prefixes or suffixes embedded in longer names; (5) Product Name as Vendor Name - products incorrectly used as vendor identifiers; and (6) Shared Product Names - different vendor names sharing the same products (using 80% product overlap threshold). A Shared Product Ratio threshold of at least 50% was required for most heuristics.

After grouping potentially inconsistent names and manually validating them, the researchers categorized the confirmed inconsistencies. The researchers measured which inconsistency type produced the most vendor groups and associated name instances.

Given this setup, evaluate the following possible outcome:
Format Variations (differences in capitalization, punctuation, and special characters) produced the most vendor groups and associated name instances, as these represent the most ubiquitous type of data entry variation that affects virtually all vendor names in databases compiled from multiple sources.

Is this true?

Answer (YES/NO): YES